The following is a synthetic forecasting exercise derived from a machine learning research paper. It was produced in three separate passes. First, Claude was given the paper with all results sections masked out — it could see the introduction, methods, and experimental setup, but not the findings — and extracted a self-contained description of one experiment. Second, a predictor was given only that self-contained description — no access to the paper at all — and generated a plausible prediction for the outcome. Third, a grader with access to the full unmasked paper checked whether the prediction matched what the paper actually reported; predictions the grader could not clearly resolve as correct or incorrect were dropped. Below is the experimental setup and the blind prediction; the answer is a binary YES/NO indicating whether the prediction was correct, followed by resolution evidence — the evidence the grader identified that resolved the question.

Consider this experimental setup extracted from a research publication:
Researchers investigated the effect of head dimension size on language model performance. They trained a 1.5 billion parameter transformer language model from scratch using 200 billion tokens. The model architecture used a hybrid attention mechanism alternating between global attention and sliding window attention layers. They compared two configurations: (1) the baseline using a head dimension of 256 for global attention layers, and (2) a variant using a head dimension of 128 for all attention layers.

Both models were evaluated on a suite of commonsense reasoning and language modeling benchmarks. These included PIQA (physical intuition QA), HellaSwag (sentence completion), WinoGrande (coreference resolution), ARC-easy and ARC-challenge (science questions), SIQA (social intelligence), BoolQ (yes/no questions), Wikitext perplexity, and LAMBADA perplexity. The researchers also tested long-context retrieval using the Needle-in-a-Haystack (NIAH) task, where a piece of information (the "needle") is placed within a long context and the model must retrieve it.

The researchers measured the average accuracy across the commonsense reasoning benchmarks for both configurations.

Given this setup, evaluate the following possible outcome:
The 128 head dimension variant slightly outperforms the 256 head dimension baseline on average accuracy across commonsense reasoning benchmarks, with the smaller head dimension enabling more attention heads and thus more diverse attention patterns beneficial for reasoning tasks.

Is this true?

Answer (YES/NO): NO